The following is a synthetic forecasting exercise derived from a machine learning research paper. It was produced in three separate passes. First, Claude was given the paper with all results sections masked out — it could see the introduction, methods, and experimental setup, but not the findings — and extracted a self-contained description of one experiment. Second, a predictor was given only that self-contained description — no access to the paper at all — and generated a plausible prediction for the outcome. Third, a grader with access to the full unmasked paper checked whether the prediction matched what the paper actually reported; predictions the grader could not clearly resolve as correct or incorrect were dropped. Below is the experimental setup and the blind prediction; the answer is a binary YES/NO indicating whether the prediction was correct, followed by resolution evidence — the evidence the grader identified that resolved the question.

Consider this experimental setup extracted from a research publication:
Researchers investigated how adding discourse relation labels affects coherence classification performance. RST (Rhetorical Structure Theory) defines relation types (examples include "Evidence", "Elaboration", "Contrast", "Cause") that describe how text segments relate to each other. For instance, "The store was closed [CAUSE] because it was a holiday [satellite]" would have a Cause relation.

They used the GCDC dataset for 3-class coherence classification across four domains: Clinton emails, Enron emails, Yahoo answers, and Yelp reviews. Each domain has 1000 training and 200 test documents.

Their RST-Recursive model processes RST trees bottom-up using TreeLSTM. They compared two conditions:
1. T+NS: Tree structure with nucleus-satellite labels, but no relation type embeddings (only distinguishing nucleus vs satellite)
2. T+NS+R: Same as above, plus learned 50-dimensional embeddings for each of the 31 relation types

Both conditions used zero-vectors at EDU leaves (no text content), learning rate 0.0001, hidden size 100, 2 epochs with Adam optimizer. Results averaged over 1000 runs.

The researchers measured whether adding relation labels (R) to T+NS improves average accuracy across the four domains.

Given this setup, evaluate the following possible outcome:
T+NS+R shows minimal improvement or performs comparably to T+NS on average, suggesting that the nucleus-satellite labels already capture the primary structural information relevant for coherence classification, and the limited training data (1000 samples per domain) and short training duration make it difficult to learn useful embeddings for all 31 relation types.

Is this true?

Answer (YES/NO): NO